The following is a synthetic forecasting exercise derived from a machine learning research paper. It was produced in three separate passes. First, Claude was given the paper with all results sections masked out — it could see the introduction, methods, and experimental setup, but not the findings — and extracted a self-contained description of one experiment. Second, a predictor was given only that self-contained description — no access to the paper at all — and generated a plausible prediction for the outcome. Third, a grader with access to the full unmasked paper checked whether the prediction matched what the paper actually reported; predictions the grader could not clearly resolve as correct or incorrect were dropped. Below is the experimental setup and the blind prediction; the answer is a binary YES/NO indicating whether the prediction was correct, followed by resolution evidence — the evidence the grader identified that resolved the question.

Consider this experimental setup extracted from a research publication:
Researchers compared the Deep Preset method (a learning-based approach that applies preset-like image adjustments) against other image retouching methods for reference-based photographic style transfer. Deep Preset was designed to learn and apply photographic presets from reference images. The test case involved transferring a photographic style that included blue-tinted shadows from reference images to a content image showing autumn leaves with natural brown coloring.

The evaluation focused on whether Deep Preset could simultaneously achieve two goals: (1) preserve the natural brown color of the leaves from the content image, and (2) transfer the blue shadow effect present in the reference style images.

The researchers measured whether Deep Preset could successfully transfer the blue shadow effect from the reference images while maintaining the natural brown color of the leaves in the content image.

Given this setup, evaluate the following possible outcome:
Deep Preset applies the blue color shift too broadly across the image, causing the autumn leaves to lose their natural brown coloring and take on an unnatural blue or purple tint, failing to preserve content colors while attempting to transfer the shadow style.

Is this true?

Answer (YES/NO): NO